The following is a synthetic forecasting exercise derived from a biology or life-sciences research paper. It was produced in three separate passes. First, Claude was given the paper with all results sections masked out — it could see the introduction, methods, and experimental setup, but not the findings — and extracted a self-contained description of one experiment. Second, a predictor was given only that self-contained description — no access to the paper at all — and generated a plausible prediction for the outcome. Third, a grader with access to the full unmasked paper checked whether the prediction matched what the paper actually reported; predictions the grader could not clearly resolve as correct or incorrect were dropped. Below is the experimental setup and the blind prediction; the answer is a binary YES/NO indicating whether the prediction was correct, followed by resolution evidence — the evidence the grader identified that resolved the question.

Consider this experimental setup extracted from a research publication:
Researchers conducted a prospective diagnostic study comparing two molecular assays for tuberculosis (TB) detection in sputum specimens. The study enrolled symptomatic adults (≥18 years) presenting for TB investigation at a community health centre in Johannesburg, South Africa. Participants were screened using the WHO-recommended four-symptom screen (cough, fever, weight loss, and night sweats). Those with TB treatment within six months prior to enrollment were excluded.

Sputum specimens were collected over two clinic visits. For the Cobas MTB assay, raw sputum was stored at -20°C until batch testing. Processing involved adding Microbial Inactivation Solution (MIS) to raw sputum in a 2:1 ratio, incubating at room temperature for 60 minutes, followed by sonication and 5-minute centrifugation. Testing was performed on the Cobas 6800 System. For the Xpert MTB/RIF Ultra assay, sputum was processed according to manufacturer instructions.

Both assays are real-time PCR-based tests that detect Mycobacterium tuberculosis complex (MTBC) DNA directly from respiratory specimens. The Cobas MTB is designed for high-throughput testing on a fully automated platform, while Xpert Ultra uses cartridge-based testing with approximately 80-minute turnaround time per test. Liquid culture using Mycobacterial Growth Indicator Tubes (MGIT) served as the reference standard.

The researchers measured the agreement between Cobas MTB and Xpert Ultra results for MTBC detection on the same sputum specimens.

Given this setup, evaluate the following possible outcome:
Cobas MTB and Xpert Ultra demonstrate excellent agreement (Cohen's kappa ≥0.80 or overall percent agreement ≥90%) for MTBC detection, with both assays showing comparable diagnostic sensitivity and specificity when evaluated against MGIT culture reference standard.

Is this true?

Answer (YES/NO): YES